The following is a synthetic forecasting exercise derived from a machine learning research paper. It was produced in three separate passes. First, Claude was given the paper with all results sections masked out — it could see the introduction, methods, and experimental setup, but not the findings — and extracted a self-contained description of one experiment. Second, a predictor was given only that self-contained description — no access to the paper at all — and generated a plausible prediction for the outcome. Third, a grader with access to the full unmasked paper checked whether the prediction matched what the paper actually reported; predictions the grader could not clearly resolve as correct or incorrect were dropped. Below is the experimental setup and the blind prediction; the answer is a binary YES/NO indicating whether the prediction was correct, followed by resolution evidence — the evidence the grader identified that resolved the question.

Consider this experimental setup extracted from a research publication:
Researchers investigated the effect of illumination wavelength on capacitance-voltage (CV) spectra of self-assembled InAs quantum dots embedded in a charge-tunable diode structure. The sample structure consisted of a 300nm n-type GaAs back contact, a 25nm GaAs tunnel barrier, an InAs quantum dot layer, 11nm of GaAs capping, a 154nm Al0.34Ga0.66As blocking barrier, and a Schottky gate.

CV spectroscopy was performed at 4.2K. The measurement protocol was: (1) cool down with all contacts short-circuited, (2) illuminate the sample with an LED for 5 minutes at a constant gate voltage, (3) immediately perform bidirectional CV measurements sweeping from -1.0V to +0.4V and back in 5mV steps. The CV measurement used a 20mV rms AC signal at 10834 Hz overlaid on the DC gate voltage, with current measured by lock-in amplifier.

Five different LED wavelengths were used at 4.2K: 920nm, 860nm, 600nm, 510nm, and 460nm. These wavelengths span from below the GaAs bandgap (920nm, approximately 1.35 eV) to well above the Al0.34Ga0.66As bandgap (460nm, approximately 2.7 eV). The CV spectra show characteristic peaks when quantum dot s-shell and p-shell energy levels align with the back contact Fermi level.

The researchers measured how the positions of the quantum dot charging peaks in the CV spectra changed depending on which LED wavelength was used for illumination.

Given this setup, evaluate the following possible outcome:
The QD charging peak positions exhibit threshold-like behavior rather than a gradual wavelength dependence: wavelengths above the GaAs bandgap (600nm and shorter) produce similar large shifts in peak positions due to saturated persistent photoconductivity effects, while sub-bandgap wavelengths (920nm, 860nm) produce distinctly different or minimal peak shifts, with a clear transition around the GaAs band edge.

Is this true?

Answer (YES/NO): NO